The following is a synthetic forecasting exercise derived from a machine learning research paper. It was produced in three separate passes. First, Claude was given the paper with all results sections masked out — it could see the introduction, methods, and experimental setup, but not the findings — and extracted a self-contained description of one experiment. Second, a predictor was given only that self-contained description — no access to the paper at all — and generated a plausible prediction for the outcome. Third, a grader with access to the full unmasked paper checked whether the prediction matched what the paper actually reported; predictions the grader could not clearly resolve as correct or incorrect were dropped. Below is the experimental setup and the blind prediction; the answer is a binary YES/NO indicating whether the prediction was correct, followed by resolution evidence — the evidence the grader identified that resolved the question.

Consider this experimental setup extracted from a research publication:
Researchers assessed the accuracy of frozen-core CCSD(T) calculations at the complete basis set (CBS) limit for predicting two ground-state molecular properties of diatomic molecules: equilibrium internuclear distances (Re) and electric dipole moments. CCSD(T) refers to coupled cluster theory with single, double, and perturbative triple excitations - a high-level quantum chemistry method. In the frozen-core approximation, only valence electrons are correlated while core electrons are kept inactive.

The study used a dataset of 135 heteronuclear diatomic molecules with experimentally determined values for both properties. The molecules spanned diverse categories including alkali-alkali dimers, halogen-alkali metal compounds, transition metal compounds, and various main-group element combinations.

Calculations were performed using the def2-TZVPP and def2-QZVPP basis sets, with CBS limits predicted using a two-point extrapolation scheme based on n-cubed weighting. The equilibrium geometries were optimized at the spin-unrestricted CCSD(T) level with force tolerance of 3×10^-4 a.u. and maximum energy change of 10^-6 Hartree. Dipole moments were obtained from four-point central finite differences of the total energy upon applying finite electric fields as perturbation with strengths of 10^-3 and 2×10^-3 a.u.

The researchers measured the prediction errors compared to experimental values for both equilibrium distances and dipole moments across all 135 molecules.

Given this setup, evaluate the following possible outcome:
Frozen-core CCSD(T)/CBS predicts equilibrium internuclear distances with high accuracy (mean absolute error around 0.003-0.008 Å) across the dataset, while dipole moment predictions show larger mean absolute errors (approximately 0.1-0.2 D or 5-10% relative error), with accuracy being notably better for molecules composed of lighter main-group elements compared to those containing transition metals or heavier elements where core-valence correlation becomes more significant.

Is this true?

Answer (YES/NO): NO